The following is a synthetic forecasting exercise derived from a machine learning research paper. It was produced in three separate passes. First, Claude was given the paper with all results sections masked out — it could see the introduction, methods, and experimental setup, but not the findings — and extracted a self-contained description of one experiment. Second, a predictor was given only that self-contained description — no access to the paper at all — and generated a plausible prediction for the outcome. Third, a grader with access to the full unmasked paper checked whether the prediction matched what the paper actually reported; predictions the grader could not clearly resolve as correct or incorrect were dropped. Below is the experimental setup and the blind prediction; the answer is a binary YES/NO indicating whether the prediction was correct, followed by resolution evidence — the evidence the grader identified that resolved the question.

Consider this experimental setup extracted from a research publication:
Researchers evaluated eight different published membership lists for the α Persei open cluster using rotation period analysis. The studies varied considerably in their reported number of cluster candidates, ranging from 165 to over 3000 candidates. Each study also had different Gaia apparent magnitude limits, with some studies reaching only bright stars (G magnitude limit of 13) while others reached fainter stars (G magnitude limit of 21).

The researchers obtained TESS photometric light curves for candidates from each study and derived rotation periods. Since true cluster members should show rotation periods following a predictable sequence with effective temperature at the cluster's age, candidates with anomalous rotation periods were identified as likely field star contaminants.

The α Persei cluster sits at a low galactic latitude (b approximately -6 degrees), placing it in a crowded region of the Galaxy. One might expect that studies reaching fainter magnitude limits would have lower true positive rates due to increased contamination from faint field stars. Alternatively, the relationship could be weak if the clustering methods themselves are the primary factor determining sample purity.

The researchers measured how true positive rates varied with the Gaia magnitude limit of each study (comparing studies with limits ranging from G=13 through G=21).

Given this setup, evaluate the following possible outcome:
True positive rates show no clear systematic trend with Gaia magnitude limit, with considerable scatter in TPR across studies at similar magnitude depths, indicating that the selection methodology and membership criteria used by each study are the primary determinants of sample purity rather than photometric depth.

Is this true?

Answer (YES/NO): YES